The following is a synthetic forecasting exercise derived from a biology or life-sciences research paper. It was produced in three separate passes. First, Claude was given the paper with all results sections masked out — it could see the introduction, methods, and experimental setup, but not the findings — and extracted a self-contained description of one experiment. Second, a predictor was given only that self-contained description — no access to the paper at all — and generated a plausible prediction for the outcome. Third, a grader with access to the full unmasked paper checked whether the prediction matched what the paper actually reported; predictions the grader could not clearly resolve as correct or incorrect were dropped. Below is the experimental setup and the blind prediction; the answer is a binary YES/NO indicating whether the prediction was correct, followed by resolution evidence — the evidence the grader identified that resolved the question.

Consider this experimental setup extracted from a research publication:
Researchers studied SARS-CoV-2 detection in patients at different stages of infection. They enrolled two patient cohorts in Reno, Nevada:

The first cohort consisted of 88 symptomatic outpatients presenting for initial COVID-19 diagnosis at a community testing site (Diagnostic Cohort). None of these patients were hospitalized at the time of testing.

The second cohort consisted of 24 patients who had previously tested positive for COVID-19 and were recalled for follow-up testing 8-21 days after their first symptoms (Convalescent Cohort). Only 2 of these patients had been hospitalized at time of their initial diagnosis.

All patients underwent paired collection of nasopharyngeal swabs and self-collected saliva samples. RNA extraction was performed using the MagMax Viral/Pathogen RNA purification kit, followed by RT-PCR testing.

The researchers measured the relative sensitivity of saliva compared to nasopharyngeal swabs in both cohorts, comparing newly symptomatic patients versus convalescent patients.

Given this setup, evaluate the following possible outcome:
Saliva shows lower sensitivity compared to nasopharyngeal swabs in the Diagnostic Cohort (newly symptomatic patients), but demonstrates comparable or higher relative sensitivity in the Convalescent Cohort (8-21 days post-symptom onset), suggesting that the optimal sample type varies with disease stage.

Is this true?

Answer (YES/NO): NO